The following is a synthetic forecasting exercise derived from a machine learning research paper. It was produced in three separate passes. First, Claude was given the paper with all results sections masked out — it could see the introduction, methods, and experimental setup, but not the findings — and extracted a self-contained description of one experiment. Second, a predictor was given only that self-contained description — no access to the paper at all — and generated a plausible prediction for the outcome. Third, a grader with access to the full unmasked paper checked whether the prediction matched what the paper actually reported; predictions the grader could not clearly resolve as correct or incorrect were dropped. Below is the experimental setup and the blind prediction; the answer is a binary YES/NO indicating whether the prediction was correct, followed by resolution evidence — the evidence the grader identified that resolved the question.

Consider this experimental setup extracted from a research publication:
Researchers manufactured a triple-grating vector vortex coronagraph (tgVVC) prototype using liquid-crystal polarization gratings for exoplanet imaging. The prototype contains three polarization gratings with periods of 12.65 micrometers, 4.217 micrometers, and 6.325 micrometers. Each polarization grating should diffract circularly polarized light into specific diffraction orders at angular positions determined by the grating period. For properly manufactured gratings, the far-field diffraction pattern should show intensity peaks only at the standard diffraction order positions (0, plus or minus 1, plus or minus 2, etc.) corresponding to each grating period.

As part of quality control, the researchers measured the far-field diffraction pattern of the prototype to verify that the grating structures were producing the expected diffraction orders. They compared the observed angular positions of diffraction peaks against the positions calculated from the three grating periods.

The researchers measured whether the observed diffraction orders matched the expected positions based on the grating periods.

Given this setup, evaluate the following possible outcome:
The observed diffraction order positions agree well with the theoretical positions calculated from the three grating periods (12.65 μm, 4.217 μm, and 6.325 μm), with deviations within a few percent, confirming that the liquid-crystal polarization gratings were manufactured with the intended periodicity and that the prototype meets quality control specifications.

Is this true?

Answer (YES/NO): NO